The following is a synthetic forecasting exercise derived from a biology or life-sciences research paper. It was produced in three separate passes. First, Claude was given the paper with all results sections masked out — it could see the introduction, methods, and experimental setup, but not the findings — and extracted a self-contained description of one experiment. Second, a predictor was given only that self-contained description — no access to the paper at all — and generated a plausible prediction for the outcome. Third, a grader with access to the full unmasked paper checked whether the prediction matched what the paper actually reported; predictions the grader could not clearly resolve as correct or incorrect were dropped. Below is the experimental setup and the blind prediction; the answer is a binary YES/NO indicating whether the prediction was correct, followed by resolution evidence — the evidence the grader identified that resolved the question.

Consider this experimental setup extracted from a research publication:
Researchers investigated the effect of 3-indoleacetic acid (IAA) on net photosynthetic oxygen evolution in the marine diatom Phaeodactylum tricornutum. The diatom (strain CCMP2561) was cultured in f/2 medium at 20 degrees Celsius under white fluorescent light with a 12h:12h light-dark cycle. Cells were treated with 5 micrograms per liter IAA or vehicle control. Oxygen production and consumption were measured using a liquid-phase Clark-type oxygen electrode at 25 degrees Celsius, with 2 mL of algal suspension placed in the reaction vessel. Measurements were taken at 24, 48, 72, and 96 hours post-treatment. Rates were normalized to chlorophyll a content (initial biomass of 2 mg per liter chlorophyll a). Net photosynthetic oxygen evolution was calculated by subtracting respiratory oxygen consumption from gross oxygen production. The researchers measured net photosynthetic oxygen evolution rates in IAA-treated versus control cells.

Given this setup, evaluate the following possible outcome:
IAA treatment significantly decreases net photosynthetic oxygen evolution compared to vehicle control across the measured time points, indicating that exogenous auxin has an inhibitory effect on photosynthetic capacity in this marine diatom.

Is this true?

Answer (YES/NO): NO